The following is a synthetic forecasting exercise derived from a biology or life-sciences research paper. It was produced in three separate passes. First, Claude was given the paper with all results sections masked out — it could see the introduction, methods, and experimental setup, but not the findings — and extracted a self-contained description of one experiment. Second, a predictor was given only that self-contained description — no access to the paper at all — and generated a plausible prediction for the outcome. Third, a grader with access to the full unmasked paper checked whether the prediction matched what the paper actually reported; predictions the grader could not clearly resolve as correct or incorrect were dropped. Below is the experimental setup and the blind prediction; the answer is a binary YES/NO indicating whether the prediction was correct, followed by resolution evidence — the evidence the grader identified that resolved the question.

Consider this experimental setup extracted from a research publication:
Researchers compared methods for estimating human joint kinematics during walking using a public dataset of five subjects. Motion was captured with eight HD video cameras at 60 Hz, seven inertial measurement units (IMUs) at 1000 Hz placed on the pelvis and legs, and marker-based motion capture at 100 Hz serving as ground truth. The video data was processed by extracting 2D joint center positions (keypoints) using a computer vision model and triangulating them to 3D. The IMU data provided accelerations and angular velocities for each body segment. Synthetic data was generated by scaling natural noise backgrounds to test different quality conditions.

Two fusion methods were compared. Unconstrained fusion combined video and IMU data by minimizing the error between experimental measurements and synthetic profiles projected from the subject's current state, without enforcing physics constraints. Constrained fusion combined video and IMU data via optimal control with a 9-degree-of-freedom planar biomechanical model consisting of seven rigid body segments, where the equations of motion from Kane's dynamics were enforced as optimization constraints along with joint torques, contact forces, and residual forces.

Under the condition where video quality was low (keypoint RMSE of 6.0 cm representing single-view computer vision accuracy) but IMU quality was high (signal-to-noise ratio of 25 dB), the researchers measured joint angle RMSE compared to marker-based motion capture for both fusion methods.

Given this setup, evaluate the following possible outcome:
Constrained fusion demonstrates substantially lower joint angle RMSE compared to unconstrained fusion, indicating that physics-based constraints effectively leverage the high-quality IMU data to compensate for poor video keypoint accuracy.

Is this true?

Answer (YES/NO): NO